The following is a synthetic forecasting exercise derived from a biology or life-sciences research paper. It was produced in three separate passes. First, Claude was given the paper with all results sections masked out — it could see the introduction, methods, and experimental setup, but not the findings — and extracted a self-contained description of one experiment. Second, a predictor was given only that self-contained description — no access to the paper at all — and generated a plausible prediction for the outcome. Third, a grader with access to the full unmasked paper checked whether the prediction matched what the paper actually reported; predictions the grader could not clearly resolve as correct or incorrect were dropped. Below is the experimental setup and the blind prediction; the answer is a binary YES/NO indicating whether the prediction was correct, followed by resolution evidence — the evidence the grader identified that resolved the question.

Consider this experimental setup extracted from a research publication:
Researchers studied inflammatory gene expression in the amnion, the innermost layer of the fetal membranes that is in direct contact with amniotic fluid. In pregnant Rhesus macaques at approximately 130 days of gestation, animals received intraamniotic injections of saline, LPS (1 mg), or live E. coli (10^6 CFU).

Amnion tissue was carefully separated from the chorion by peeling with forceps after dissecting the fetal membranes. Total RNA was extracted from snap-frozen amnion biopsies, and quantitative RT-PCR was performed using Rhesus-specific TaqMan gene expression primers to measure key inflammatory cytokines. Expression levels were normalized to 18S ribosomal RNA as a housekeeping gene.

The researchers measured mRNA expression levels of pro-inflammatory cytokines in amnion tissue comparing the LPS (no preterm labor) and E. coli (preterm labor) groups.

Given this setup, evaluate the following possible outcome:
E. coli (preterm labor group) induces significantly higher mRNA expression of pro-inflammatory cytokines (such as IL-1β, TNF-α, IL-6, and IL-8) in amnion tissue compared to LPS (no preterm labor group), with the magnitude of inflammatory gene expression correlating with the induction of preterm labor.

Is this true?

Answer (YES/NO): YES